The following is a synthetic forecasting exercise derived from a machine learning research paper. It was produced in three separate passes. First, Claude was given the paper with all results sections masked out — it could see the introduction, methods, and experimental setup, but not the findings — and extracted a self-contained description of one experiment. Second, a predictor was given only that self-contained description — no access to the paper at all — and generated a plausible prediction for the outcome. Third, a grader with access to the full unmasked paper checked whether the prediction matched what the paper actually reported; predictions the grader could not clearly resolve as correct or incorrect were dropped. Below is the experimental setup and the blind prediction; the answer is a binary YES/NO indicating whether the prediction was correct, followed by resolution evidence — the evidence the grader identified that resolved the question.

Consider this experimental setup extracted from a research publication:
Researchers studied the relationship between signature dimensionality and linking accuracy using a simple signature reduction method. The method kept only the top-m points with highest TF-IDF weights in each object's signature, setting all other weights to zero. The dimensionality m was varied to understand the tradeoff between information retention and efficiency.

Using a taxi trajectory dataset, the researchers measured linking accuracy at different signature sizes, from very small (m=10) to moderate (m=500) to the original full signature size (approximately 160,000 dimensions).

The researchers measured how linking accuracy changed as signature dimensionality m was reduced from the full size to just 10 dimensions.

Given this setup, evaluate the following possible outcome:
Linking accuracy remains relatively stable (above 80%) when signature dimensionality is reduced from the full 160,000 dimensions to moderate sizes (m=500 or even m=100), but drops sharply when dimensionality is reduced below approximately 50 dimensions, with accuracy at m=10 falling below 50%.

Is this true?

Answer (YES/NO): NO